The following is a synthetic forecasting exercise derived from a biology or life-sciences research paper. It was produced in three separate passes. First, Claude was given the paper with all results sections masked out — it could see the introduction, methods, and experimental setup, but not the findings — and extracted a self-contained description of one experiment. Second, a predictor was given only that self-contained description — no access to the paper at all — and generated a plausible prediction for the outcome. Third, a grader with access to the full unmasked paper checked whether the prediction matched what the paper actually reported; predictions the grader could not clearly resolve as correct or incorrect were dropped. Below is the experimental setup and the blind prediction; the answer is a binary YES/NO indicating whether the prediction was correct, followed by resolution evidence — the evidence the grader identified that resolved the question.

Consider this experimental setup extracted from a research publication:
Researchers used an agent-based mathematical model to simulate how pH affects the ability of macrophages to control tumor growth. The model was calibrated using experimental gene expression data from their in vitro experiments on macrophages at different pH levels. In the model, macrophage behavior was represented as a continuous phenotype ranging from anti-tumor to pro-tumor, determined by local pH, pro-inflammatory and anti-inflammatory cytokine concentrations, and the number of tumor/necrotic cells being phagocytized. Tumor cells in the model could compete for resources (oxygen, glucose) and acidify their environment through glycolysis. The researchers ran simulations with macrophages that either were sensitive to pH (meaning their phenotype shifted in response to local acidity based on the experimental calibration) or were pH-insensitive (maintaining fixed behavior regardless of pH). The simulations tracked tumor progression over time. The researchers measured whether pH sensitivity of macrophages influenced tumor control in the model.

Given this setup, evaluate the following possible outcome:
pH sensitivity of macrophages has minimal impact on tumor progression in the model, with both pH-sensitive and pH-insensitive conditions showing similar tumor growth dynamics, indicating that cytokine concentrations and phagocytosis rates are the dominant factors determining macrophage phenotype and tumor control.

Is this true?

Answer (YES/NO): NO